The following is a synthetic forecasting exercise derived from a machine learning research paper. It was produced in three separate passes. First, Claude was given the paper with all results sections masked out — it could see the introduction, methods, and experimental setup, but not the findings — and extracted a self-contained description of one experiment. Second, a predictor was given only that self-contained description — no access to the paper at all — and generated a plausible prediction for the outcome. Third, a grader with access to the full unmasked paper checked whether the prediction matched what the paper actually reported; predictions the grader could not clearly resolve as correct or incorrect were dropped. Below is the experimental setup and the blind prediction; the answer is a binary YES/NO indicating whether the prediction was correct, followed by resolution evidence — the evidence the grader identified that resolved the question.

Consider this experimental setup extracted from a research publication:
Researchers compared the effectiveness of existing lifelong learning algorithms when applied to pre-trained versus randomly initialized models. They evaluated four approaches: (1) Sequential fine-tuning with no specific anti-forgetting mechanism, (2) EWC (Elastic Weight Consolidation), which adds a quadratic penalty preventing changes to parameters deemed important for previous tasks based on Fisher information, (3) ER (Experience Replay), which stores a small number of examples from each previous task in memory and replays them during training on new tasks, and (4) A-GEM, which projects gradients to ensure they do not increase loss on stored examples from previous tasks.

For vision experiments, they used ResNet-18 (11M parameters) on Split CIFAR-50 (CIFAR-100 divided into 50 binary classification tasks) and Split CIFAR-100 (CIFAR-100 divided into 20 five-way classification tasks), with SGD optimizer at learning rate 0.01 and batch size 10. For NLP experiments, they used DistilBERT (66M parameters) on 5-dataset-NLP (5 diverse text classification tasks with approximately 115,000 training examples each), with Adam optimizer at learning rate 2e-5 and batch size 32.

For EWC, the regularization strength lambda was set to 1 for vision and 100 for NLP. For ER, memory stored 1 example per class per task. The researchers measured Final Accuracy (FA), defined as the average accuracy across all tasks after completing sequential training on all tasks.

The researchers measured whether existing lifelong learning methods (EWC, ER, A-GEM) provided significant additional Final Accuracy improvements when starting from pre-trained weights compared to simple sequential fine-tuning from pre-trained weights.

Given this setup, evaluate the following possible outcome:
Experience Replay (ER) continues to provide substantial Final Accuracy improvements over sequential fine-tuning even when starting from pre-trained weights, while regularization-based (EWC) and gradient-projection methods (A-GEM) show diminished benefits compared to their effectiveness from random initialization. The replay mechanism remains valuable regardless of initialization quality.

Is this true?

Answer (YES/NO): NO